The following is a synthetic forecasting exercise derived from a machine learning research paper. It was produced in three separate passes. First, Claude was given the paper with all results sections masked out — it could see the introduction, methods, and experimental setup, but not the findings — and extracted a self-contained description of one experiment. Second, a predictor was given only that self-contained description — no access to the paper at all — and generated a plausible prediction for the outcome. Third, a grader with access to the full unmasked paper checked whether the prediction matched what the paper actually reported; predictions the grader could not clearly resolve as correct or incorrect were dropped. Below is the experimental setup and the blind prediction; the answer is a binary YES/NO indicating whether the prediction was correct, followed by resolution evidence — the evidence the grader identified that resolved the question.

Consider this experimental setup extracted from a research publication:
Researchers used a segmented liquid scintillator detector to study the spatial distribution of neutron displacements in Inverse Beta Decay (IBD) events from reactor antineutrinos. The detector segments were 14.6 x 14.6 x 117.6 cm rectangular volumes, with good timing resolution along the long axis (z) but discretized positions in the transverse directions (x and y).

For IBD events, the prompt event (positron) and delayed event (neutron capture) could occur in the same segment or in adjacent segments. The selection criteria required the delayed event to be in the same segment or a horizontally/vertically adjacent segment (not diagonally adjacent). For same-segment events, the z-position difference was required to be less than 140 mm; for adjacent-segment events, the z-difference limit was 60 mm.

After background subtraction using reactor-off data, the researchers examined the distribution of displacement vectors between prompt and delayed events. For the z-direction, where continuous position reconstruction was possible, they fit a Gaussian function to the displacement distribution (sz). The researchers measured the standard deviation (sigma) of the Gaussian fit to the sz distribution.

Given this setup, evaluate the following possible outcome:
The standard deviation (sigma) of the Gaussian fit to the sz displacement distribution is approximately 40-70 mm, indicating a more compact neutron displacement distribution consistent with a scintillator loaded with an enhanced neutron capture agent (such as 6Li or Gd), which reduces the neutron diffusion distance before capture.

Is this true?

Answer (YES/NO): YES